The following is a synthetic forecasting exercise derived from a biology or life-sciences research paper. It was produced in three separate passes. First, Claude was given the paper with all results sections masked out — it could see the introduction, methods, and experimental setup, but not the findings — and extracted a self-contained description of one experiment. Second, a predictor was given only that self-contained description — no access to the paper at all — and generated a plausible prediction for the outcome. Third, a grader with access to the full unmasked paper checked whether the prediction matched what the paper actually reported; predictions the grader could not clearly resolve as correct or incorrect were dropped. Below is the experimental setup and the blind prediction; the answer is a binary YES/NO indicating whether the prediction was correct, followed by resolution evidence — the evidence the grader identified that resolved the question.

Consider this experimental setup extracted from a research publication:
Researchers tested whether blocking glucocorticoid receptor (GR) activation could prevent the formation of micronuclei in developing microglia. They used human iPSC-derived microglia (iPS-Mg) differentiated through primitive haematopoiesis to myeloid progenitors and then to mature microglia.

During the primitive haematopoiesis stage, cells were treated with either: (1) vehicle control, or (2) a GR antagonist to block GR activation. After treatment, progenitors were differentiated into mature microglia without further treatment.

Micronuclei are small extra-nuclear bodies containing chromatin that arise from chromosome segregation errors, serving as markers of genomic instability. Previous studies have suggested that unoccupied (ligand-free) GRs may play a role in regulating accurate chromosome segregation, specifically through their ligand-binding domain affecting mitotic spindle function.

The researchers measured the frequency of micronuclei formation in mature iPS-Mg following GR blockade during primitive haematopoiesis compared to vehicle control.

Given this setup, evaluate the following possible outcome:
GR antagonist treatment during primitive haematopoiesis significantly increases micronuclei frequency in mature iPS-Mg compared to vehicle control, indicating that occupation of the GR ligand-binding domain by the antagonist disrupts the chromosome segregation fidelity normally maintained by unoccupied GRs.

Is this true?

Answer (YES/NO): NO